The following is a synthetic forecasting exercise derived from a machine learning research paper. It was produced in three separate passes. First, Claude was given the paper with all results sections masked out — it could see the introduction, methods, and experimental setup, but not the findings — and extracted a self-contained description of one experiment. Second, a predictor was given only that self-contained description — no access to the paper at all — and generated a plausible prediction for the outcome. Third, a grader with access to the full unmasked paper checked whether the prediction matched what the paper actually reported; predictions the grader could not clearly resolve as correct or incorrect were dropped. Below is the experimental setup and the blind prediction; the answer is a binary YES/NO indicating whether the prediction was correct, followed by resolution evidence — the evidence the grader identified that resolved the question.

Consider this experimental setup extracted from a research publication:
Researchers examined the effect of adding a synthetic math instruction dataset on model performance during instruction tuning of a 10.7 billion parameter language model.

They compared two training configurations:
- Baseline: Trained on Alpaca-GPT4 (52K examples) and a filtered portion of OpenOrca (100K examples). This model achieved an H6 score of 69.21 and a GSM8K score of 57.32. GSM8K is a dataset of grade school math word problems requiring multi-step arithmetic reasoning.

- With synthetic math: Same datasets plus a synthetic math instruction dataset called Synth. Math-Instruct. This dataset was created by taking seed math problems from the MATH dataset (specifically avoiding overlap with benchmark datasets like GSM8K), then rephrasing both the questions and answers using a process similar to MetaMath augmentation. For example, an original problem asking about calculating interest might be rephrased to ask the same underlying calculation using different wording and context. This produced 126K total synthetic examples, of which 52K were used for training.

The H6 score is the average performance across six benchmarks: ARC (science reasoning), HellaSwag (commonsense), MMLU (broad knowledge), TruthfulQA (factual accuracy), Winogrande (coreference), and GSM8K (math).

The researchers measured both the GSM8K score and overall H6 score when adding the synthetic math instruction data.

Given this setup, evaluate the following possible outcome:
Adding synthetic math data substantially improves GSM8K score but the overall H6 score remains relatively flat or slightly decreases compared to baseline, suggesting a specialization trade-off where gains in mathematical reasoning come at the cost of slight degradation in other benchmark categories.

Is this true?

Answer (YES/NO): NO